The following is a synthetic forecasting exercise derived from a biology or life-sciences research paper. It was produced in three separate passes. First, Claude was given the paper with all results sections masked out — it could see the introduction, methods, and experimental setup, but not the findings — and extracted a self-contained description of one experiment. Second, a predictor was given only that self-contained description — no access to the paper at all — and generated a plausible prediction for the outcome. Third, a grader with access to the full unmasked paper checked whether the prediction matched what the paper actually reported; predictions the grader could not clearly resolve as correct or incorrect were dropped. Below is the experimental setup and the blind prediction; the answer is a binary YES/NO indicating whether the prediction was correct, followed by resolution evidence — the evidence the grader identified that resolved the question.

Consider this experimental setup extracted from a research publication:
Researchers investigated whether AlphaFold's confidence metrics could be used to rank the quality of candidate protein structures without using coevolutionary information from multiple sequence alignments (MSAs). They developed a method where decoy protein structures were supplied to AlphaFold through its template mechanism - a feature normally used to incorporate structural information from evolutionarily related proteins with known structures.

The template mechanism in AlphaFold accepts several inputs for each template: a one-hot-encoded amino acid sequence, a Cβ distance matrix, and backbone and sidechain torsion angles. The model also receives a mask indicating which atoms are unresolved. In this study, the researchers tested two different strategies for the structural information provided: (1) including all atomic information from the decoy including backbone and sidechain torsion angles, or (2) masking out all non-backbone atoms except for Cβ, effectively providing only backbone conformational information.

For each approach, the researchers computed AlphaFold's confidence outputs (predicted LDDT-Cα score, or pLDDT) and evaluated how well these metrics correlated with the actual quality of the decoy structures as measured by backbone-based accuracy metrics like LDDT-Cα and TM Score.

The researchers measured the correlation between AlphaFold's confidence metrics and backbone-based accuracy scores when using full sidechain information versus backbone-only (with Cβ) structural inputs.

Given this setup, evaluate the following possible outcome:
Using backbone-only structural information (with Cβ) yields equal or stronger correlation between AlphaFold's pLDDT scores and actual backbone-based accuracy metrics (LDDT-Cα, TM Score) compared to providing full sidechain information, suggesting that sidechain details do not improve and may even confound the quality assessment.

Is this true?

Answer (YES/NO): YES